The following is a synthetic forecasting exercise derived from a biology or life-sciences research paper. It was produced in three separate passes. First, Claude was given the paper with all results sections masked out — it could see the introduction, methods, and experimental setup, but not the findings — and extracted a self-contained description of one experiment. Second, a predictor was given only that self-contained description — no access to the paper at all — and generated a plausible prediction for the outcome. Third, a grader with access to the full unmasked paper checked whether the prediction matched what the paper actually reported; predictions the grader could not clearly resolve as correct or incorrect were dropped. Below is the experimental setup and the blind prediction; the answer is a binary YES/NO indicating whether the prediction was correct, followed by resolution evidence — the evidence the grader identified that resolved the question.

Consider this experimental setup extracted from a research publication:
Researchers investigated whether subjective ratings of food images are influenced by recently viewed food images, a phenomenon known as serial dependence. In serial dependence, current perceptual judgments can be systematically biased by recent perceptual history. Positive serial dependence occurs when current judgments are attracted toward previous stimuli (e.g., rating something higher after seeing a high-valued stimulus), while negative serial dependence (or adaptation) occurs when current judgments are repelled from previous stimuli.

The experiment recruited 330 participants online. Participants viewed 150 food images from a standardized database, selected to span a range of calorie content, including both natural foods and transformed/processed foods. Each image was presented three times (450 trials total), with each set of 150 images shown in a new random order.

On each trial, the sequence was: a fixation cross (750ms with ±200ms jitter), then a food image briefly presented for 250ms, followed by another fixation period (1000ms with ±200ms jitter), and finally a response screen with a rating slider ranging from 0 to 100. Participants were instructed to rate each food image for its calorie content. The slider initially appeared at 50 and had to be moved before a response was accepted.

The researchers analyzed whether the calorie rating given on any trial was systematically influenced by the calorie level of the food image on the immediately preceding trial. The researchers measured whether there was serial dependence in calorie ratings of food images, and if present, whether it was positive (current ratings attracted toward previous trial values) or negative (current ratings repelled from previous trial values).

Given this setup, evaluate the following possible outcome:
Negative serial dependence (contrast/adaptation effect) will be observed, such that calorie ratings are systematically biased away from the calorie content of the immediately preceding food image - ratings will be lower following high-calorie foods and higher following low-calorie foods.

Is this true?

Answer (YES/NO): NO